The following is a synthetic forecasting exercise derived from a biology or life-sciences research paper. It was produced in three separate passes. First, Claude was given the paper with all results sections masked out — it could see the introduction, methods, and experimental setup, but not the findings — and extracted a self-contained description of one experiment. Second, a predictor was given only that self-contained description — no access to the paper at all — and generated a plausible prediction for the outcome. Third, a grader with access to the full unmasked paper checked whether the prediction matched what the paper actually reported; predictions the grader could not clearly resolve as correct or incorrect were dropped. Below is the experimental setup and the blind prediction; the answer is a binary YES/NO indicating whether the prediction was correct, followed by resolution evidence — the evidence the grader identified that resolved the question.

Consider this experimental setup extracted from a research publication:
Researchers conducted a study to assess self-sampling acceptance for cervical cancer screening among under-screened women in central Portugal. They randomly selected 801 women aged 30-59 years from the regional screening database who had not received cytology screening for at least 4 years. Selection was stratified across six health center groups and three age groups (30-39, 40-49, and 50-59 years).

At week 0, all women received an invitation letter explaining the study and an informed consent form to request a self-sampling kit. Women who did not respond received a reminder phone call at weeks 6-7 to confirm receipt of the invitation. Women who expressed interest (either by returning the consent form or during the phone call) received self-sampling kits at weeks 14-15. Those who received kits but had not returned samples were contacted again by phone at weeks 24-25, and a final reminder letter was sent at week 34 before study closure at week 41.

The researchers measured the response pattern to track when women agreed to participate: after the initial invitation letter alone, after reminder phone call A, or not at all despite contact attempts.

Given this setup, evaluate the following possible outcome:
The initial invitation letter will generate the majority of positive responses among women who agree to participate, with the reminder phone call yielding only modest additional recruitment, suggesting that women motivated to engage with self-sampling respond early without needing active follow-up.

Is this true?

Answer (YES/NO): NO